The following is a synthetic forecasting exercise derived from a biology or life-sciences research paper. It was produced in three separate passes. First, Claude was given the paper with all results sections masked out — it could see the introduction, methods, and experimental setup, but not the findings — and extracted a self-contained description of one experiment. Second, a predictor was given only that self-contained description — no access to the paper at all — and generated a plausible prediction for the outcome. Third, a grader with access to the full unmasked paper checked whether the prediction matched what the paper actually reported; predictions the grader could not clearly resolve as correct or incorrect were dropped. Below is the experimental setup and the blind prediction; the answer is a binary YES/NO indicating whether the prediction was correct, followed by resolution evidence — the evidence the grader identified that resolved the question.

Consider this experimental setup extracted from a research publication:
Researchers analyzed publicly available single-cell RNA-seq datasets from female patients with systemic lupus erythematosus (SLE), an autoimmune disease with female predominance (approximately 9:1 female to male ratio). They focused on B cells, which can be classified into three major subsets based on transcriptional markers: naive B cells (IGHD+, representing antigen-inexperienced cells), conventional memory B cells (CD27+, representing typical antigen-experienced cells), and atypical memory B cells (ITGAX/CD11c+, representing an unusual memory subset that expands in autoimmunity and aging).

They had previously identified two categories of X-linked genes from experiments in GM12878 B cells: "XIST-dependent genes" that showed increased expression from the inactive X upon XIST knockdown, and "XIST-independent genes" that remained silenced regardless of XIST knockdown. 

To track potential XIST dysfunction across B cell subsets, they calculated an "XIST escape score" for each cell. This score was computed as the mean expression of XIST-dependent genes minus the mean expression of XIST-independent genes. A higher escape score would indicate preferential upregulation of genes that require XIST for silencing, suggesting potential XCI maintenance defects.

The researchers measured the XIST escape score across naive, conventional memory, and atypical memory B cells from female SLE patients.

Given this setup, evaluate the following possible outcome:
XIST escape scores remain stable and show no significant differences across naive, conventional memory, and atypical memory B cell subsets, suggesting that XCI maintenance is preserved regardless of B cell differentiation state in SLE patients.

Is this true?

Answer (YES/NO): NO